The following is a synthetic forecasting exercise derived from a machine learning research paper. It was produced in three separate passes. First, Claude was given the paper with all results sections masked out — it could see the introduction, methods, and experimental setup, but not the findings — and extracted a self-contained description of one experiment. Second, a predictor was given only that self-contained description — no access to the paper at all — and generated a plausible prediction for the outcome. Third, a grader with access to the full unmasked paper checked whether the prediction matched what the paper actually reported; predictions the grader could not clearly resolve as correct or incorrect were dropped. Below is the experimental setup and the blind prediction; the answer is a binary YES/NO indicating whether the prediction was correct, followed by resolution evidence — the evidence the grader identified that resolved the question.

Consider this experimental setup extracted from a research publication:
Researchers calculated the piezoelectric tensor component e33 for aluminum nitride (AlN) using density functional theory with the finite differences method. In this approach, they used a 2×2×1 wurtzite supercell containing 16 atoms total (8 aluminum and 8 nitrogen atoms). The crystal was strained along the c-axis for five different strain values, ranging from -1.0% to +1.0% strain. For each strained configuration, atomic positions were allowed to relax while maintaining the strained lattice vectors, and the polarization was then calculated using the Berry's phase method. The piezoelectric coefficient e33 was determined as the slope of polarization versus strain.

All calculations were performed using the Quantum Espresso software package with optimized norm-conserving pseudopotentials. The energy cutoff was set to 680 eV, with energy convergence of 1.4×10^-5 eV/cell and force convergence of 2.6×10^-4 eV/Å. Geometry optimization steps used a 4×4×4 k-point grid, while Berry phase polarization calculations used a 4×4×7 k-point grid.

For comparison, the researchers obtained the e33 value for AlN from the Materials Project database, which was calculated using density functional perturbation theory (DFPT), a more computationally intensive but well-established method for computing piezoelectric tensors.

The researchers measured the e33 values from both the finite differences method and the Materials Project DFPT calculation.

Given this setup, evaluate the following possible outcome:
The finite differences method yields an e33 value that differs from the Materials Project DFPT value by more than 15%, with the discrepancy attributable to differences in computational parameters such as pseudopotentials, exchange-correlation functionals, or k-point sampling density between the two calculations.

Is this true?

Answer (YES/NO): NO